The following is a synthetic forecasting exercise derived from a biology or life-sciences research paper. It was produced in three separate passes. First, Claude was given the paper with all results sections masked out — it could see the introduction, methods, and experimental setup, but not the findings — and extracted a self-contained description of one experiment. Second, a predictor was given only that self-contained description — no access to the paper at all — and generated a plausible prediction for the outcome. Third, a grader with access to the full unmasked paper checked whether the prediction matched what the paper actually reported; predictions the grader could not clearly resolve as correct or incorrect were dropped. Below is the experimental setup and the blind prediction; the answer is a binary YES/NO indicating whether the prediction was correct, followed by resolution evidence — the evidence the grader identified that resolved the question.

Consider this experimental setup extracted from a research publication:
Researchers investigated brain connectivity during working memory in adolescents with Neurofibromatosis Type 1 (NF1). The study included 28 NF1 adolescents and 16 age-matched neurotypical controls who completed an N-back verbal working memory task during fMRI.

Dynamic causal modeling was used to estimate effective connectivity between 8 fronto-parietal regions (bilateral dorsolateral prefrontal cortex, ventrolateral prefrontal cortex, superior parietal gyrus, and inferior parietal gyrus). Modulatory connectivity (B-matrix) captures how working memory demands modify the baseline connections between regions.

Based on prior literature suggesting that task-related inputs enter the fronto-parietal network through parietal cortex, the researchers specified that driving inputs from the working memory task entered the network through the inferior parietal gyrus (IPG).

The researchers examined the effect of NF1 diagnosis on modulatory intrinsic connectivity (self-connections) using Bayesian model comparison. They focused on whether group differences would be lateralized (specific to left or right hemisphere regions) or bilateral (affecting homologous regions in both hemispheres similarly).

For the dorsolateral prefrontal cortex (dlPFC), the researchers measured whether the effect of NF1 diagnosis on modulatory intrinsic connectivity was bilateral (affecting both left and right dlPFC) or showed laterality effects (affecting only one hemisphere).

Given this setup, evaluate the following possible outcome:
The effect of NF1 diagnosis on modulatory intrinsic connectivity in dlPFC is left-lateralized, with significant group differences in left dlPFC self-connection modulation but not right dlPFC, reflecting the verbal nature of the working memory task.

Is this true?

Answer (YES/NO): YES